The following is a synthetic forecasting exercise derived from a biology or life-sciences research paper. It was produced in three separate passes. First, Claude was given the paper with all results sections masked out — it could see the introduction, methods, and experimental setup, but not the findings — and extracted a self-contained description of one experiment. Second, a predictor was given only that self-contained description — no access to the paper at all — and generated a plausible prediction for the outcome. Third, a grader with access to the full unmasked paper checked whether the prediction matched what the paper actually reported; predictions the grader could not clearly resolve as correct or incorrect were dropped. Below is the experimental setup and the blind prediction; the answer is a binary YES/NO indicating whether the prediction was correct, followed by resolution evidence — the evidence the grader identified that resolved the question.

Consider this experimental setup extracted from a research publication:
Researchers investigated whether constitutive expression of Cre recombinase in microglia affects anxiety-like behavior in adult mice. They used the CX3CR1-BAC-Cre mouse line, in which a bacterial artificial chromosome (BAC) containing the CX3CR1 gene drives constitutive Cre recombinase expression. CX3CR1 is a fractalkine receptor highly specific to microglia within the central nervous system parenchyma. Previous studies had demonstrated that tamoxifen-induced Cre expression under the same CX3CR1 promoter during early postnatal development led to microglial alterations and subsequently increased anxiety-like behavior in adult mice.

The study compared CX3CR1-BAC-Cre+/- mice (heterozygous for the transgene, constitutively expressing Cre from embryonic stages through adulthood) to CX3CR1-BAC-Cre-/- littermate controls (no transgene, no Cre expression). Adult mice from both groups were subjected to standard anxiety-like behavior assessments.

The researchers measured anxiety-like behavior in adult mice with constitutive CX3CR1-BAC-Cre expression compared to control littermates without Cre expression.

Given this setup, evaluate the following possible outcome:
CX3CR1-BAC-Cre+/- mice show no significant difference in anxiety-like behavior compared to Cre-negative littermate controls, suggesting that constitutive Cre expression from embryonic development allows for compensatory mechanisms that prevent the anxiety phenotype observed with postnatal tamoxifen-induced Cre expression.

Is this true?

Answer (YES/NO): YES